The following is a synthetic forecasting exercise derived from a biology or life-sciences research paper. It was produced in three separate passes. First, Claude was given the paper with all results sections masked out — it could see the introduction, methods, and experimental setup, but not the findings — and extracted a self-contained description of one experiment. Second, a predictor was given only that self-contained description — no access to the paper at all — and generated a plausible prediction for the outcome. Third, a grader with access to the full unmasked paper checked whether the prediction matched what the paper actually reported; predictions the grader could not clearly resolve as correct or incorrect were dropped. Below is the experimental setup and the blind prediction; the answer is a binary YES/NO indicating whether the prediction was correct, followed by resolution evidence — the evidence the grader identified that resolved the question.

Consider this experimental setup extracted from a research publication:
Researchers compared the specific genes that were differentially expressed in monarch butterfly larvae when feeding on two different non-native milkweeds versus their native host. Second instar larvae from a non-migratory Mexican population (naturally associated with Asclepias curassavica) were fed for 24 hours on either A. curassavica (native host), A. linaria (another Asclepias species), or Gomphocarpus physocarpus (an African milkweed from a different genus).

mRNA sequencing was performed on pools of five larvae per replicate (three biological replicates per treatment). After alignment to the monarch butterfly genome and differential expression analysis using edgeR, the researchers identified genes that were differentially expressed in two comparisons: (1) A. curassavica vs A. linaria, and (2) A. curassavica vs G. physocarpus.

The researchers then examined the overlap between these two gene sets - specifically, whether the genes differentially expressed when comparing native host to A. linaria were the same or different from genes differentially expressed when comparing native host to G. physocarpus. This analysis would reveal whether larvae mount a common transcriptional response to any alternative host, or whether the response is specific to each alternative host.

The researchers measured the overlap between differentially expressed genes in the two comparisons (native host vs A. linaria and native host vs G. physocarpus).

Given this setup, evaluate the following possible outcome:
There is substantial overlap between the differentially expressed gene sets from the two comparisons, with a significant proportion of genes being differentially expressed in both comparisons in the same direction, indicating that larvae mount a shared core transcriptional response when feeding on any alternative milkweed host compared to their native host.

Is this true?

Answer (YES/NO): NO